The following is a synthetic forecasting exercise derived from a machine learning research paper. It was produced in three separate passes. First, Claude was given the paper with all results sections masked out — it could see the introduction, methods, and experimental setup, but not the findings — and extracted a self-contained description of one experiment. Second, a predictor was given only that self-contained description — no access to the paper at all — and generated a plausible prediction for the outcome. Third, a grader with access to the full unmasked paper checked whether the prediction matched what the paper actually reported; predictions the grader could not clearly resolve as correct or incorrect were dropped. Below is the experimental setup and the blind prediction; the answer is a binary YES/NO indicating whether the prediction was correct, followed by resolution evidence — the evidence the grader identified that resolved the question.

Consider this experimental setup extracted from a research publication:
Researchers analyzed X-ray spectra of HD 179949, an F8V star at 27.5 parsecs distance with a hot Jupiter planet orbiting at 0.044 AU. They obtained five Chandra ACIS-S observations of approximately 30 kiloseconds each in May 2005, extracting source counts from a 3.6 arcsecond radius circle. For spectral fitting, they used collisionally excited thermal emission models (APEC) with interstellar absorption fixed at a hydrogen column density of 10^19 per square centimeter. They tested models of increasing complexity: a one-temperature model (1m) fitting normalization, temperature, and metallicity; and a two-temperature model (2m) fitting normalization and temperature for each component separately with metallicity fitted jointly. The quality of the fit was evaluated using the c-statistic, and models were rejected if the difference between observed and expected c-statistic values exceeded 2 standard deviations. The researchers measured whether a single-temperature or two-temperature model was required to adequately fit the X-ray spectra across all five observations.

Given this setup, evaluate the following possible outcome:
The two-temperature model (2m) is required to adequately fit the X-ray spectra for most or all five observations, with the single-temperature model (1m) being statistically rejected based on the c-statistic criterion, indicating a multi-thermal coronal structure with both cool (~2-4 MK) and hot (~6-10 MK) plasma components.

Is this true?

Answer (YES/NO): YES